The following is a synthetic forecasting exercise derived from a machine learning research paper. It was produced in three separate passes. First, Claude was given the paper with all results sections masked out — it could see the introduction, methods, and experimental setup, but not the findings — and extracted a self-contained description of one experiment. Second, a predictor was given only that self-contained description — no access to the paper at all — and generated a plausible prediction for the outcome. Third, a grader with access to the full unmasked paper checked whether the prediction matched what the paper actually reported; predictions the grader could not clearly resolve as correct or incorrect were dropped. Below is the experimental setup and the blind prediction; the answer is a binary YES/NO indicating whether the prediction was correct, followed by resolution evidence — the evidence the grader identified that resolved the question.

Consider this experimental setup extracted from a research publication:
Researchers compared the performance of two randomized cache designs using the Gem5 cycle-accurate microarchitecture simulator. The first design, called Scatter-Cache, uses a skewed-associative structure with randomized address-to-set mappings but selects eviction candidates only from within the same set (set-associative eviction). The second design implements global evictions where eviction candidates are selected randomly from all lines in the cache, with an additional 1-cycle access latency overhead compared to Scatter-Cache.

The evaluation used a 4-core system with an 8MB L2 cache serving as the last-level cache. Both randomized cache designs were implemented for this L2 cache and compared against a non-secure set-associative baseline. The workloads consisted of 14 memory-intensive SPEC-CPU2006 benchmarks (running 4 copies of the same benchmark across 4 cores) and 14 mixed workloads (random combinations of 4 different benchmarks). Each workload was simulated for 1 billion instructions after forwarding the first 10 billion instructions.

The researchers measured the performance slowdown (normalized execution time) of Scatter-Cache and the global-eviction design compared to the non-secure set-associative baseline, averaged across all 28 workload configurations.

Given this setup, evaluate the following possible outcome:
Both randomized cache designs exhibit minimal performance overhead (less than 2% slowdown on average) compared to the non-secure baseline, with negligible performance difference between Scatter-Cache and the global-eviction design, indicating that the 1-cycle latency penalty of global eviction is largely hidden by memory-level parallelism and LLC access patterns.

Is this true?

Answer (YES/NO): YES